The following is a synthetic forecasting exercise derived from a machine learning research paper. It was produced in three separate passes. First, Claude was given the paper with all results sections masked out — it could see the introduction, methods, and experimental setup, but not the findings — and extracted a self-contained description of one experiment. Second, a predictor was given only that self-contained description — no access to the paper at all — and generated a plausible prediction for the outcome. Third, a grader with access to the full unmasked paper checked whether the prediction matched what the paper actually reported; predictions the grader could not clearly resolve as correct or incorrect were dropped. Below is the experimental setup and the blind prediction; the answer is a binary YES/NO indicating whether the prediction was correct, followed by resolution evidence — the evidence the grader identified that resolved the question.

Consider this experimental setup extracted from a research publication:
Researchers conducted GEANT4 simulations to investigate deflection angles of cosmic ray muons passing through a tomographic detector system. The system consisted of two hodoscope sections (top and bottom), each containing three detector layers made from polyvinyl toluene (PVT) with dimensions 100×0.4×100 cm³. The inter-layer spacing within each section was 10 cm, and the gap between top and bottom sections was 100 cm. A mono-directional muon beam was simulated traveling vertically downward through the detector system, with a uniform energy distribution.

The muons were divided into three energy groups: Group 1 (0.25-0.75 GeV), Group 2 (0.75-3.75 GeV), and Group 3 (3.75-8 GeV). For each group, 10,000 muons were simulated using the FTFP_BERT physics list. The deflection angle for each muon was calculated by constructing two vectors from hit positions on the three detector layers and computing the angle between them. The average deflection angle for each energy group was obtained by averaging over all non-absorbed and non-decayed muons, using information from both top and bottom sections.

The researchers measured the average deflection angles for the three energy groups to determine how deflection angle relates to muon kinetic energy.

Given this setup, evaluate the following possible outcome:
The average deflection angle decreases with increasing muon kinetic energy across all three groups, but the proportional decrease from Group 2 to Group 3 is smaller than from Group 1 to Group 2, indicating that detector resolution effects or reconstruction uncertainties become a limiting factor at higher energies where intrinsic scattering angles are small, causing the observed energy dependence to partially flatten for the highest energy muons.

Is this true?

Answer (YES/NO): NO